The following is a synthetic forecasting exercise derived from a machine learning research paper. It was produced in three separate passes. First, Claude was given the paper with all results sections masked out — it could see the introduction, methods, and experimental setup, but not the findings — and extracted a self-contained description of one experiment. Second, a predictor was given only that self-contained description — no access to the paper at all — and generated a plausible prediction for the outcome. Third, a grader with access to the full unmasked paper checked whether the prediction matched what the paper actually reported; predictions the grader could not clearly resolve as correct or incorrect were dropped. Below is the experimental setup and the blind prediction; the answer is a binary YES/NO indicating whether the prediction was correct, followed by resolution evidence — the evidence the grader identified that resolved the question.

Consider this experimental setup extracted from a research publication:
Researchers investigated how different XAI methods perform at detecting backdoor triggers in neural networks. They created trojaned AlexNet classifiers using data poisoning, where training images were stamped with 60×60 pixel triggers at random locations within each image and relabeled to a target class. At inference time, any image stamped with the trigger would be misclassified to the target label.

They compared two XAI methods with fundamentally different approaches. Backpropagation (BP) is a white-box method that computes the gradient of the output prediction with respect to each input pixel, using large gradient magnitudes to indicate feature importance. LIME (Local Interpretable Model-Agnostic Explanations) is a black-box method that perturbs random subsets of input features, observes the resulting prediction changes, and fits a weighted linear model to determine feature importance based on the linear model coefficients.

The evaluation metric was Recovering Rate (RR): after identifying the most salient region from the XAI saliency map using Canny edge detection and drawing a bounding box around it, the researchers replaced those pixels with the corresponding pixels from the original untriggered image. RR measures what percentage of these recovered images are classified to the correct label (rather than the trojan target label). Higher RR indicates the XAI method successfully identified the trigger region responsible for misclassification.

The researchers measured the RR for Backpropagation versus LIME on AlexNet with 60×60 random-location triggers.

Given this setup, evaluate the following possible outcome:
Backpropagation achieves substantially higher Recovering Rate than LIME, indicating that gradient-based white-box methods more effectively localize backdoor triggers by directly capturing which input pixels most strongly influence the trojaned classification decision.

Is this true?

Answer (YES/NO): YES